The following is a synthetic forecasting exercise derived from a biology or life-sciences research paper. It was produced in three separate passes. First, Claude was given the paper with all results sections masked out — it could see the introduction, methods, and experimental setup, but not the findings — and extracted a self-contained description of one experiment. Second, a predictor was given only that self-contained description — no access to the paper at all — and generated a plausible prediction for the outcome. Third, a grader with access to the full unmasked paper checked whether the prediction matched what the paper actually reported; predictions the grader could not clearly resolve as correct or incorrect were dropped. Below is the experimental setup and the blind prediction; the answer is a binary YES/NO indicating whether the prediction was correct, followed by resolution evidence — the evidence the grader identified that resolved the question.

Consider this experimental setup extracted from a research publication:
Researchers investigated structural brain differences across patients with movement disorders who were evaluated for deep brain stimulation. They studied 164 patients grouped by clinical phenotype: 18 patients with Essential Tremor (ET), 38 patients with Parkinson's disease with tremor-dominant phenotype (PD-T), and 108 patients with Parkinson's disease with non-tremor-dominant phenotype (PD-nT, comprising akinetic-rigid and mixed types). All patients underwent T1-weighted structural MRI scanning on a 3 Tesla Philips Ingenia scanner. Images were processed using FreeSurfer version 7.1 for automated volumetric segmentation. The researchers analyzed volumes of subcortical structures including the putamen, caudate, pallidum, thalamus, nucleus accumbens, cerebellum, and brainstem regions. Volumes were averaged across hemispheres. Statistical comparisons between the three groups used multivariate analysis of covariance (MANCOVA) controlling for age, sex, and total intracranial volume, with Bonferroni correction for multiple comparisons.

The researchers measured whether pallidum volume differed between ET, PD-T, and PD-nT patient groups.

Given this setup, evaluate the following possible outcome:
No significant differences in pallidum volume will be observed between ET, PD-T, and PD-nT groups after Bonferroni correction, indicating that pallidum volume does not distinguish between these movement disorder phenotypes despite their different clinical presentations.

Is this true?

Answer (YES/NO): NO